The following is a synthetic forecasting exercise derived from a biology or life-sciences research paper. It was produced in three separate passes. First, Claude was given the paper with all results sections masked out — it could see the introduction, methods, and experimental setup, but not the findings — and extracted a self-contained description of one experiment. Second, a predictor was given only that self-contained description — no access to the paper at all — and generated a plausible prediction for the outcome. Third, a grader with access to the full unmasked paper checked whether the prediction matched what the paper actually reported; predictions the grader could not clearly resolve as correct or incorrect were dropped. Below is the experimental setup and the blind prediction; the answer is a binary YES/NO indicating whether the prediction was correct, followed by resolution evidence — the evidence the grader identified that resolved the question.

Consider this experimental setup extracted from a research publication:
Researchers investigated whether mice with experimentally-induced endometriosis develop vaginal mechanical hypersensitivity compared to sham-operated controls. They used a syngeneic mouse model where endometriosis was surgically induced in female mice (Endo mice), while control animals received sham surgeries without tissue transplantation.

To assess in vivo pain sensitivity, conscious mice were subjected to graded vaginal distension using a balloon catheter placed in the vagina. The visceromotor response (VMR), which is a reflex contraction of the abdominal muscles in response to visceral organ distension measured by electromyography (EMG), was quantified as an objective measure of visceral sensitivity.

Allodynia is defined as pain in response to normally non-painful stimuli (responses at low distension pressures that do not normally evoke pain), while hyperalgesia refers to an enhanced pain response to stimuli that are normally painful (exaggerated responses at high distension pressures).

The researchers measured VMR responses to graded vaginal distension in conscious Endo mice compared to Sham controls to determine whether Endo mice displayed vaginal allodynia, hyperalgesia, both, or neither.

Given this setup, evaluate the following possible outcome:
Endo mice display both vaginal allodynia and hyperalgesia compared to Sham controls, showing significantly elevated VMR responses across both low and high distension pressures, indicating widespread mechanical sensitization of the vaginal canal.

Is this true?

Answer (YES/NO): YES